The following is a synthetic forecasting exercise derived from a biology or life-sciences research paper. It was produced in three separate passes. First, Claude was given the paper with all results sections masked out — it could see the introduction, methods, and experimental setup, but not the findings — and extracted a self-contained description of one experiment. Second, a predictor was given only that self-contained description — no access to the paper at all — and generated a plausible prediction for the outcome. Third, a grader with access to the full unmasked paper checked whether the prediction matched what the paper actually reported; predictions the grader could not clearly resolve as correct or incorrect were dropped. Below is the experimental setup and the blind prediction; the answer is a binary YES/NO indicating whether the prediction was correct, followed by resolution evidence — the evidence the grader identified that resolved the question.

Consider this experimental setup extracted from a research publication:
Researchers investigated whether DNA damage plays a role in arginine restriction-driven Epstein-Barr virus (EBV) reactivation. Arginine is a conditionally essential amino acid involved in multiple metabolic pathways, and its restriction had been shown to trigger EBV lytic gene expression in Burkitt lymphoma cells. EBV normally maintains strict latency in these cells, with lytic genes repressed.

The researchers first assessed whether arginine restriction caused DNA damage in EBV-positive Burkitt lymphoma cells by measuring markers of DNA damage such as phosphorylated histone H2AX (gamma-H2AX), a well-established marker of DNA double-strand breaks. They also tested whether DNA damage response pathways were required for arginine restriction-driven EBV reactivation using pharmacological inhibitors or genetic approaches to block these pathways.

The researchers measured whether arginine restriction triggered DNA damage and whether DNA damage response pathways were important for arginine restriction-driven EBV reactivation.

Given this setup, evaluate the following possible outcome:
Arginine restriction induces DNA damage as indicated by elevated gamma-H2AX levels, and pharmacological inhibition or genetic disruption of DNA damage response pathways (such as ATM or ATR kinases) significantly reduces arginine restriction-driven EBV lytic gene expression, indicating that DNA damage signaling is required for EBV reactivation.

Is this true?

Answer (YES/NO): NO